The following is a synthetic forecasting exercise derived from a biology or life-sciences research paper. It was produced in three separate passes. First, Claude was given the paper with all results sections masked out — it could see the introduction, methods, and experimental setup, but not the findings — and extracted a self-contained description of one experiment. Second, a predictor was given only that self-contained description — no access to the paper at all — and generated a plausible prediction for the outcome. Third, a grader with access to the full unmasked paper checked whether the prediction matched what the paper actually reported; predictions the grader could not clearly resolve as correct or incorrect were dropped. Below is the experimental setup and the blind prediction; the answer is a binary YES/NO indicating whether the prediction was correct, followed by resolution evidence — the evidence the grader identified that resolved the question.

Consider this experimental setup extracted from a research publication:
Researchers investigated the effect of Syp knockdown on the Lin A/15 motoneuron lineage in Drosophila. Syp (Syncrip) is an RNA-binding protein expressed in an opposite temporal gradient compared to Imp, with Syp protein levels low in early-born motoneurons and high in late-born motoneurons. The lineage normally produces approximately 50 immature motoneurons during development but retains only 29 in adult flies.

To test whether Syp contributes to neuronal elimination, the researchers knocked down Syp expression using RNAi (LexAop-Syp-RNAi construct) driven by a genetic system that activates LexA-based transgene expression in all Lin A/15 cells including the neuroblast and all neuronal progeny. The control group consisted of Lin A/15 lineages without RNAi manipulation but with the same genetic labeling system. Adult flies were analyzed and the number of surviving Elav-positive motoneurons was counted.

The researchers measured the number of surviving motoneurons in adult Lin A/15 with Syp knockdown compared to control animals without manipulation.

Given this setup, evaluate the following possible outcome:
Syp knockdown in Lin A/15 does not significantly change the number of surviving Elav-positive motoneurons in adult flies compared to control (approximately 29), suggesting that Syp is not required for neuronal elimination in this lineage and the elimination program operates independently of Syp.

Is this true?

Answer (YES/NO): NO